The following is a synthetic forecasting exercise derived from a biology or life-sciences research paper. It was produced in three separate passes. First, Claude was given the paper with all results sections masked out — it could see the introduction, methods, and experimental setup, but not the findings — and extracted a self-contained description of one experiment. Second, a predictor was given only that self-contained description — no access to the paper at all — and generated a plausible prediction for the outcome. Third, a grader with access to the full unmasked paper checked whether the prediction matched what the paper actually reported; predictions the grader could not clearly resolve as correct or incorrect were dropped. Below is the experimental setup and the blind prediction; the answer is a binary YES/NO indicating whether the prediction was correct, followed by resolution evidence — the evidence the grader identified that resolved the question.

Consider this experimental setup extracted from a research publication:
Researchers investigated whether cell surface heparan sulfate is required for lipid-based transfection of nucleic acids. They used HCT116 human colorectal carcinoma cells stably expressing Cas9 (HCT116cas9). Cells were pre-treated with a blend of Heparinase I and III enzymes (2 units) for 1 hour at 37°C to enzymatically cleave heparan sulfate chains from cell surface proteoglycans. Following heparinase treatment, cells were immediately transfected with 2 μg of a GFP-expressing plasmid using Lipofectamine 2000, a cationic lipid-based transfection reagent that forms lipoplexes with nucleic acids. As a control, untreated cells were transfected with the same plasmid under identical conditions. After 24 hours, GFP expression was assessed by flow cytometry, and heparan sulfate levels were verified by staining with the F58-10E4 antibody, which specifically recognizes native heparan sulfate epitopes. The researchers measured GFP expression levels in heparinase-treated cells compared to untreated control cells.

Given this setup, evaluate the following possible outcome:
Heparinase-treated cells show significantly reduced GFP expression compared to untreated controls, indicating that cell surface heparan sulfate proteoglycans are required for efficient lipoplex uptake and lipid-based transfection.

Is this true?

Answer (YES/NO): NO